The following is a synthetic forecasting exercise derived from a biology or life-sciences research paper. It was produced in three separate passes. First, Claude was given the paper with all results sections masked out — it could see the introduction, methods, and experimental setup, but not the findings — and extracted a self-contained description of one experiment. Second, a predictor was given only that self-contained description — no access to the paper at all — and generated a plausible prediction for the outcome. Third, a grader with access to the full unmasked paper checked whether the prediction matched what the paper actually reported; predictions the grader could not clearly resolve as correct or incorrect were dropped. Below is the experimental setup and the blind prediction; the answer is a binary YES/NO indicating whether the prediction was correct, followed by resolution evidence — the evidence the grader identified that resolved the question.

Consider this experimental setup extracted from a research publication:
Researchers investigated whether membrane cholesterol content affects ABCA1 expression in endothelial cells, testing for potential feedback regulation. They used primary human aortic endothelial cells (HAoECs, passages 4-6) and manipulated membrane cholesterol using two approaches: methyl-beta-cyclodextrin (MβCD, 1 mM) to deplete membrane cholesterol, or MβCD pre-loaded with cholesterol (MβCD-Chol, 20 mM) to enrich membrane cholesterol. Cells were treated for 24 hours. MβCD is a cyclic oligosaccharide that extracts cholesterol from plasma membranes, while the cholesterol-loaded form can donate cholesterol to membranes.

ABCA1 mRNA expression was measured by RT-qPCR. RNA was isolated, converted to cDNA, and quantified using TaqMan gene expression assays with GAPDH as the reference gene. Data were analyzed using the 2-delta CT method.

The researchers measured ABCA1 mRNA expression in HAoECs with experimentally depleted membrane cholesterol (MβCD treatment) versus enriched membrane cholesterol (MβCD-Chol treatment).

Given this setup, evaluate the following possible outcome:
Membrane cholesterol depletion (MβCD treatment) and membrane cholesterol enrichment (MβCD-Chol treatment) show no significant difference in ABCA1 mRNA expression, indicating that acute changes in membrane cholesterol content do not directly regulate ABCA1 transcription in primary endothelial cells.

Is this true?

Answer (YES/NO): NO